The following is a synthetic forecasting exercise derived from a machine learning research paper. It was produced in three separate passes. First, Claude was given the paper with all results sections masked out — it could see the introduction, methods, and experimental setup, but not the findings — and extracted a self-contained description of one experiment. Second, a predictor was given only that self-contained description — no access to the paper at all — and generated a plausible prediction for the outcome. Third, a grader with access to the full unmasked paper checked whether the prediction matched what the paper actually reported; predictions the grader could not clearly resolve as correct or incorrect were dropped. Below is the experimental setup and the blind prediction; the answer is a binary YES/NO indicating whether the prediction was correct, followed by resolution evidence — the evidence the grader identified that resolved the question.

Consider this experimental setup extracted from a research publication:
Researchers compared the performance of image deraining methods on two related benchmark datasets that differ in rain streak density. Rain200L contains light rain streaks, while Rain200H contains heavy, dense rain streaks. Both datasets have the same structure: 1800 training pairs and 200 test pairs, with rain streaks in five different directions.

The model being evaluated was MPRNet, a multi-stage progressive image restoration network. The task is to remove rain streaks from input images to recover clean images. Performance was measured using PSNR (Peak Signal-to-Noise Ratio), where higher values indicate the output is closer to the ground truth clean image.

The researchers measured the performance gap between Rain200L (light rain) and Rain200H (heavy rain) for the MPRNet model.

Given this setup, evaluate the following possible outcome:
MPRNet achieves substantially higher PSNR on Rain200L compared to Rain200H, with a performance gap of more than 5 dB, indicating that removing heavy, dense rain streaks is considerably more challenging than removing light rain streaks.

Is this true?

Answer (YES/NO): YES